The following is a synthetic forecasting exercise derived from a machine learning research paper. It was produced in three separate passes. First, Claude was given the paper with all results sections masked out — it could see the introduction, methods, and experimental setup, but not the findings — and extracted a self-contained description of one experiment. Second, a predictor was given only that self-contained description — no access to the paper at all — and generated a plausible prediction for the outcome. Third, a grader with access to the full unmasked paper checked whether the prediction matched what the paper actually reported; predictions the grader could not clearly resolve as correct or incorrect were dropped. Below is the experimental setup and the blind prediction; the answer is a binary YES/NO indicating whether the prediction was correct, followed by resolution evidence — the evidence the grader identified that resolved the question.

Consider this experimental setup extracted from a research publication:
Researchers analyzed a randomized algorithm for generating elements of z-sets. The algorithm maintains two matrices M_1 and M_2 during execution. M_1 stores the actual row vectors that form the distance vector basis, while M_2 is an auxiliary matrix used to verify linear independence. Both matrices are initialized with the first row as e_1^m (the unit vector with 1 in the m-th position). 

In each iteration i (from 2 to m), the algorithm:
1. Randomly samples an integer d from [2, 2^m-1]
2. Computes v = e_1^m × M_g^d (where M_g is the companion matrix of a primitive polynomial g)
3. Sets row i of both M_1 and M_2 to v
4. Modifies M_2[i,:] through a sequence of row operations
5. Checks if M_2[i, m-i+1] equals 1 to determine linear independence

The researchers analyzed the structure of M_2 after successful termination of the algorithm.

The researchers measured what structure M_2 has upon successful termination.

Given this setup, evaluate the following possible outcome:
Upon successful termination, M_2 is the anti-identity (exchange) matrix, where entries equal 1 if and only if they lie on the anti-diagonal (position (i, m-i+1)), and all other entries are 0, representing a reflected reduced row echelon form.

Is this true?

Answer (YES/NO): NO